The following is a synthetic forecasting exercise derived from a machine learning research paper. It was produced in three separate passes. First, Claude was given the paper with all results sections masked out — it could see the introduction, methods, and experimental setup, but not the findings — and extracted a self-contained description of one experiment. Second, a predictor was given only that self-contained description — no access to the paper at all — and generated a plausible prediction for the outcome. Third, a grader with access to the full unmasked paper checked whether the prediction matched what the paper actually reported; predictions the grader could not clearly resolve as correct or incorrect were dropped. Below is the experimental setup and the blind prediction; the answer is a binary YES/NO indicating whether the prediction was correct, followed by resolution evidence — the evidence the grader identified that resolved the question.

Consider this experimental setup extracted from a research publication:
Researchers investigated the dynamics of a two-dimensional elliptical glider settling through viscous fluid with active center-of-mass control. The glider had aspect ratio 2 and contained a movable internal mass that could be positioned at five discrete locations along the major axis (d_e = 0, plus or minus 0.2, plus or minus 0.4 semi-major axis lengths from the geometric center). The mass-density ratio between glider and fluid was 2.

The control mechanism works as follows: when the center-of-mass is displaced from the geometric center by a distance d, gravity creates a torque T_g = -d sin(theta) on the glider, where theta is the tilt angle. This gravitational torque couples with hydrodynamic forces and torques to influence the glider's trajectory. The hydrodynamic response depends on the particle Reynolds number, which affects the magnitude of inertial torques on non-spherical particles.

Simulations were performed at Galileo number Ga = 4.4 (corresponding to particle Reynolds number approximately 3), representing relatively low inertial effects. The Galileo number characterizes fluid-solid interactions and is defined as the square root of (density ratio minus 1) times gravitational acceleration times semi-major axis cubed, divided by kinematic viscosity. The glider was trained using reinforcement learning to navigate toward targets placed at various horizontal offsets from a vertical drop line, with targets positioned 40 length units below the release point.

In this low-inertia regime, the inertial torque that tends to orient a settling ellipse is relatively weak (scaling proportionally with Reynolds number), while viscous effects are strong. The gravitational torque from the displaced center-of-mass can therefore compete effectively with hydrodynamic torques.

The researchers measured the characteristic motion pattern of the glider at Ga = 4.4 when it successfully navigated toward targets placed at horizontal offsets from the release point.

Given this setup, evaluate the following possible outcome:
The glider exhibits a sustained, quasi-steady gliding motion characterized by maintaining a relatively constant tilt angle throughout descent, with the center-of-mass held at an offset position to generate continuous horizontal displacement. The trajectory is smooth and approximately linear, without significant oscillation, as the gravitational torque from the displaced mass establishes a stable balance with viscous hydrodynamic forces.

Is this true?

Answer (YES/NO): NO